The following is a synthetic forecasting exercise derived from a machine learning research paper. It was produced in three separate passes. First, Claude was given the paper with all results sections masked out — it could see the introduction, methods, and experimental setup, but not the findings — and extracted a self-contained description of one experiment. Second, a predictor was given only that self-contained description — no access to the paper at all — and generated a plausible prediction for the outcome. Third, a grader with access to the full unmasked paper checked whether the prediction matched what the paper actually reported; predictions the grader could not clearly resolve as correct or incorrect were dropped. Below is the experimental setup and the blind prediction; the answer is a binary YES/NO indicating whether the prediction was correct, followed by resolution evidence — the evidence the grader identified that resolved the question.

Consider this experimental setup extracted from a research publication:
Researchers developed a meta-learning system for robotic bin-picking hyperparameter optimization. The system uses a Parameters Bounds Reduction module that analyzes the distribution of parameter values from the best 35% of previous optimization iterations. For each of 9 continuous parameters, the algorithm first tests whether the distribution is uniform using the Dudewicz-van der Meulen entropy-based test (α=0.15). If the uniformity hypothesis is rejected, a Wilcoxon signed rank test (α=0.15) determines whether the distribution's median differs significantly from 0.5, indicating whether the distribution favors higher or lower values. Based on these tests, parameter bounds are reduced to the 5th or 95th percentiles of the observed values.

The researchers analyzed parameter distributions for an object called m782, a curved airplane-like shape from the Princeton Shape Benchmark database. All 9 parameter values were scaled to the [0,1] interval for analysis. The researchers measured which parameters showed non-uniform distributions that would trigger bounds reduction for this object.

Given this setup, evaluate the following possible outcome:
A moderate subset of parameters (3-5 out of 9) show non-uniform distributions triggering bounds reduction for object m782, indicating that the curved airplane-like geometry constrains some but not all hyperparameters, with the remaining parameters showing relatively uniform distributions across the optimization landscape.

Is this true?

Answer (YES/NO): NO